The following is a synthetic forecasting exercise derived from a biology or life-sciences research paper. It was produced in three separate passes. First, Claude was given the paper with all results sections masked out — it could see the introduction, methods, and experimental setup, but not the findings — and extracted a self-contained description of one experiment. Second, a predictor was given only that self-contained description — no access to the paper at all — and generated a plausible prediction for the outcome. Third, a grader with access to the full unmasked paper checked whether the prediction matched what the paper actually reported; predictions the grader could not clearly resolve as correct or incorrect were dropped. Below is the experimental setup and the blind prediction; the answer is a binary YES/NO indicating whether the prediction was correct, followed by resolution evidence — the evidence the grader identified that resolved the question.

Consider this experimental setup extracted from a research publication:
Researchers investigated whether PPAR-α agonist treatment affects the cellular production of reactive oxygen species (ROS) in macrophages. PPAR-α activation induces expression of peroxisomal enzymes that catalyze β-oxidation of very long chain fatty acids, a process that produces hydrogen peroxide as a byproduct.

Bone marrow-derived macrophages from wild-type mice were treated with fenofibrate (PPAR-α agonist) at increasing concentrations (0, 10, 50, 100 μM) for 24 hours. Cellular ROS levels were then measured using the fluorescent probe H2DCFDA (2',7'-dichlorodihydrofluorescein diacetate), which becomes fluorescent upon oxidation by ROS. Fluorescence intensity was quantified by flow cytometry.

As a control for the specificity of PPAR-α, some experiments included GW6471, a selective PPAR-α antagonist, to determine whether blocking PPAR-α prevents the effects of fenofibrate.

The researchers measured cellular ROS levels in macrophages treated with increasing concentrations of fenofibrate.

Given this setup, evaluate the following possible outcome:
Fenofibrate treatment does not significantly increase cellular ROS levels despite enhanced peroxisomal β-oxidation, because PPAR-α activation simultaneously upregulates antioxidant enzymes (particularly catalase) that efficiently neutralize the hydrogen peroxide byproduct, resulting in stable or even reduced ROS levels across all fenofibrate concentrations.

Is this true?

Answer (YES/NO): NO